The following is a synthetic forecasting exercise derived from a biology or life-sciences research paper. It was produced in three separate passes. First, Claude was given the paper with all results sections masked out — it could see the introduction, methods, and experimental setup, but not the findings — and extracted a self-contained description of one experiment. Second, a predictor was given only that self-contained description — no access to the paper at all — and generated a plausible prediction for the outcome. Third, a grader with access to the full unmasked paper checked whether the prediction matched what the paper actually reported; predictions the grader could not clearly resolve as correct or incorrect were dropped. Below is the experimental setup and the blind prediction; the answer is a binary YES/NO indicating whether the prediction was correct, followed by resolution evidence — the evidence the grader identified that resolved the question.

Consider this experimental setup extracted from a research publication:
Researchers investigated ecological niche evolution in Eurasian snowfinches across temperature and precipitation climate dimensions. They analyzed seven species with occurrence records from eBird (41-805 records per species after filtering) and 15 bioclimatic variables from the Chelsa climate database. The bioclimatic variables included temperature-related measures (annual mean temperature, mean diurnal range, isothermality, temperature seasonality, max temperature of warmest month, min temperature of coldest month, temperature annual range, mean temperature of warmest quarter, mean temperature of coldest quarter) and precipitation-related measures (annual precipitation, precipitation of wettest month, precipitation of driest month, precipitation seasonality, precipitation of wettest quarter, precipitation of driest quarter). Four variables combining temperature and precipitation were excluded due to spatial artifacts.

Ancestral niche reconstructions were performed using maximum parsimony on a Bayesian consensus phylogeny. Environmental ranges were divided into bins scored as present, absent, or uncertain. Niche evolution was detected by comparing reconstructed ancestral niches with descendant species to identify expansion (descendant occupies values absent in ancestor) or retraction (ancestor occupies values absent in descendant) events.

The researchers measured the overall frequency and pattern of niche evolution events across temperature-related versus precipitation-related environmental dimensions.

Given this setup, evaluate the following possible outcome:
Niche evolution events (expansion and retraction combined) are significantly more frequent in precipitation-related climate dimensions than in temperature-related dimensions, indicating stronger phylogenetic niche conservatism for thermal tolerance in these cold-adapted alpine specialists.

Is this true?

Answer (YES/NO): YES